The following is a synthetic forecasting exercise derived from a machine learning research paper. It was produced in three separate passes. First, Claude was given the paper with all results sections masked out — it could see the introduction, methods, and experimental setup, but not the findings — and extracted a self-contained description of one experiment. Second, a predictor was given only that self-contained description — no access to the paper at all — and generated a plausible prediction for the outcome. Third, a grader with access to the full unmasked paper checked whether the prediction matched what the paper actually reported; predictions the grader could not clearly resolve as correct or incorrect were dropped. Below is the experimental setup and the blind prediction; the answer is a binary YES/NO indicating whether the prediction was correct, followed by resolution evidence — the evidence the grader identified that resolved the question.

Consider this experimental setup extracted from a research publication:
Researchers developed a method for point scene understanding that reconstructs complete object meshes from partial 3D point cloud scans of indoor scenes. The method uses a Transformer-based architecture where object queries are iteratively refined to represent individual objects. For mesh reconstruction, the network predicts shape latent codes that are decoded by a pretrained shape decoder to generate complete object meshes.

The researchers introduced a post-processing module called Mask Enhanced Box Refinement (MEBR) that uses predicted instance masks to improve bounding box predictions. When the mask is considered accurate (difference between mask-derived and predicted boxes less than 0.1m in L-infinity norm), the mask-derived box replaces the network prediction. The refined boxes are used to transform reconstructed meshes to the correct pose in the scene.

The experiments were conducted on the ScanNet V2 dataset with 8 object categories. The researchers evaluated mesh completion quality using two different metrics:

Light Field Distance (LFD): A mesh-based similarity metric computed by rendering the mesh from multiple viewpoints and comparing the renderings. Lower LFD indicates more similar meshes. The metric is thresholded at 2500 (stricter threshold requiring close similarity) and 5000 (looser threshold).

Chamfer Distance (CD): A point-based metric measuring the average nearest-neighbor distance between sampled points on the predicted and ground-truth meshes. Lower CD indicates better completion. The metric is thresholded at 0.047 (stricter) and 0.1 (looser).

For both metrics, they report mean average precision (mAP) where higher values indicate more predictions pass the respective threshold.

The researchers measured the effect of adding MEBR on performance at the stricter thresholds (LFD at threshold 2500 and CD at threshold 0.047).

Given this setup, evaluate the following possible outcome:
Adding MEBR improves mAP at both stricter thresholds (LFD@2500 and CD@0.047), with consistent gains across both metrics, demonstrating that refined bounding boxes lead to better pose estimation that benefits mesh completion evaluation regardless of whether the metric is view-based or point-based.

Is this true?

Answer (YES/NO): NO